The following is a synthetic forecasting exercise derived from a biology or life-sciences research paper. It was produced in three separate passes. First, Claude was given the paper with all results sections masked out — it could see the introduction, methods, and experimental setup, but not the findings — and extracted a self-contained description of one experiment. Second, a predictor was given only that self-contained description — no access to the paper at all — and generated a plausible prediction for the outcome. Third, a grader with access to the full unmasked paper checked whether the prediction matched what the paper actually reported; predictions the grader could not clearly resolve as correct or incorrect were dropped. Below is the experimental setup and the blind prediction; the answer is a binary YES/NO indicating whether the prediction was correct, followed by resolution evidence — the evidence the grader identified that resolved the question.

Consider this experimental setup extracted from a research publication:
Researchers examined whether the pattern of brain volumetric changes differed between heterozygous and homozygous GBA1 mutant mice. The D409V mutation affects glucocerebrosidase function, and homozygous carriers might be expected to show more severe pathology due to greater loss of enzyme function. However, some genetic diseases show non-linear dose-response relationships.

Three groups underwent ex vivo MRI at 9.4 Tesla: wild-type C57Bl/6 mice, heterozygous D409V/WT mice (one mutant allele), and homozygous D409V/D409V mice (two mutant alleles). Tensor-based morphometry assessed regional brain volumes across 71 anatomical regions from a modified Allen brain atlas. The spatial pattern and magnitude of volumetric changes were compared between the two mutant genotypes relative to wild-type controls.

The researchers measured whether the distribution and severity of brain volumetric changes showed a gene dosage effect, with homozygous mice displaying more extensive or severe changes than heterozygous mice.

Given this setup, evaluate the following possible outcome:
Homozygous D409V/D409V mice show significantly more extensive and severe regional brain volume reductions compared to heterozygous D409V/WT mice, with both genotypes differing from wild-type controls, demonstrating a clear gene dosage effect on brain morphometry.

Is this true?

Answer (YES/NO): YES